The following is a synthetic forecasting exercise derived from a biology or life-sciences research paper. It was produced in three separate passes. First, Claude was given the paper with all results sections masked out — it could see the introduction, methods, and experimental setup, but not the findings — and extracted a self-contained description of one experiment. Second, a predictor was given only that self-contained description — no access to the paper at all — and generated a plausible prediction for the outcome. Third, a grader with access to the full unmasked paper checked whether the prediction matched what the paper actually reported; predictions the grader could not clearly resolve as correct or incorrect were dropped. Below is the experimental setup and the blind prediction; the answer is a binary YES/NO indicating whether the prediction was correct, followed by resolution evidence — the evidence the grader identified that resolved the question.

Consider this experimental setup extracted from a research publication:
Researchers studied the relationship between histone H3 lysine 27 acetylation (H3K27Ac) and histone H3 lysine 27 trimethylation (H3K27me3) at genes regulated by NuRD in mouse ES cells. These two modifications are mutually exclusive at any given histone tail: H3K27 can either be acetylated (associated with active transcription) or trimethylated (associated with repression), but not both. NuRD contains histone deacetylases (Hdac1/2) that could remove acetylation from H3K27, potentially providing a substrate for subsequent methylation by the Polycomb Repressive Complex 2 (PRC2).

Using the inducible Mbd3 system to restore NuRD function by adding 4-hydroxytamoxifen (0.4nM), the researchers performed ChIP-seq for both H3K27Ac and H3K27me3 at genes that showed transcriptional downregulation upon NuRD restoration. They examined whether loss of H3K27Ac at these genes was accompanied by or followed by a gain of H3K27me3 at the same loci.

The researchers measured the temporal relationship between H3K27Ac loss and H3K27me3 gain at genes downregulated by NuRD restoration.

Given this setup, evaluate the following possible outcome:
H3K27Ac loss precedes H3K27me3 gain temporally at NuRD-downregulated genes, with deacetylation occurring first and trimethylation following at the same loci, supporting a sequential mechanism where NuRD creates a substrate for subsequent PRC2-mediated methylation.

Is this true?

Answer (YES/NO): NO